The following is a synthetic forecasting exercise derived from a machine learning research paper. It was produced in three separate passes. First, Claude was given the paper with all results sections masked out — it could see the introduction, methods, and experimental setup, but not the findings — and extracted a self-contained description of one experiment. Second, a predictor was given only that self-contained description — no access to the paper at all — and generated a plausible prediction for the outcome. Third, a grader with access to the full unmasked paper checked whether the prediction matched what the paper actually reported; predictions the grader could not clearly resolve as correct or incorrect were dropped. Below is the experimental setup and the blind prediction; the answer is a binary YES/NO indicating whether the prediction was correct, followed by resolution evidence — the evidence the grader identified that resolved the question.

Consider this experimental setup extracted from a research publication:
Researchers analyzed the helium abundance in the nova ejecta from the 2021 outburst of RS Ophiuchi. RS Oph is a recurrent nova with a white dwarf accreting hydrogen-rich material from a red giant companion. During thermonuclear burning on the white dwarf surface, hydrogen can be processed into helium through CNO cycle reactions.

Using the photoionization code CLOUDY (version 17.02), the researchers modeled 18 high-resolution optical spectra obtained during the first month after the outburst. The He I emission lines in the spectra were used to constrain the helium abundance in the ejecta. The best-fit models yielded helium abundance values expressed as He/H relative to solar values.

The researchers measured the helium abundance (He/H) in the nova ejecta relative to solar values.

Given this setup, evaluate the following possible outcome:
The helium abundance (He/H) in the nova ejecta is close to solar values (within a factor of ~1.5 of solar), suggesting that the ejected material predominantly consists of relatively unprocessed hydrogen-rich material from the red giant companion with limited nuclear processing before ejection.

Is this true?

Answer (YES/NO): NO